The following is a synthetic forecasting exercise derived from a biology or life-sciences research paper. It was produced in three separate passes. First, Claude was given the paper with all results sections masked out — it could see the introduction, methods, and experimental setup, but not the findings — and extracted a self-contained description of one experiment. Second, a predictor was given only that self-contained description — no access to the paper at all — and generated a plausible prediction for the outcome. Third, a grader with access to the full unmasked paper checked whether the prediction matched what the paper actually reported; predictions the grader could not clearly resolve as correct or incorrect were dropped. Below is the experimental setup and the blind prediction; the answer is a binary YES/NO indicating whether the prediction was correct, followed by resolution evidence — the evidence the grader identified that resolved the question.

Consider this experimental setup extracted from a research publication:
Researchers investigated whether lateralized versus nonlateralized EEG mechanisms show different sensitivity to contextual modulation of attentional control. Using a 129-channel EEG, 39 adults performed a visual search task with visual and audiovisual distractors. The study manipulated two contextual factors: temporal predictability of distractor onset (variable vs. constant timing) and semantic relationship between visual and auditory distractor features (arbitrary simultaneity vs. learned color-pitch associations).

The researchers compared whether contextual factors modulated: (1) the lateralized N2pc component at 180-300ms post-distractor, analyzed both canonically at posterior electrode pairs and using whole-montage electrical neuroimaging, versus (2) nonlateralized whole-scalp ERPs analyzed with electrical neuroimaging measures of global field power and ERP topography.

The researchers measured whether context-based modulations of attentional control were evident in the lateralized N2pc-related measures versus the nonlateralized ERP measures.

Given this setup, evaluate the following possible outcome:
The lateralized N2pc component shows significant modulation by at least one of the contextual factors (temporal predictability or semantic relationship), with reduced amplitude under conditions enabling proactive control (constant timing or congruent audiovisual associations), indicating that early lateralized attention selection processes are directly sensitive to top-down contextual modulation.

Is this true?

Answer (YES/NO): NO